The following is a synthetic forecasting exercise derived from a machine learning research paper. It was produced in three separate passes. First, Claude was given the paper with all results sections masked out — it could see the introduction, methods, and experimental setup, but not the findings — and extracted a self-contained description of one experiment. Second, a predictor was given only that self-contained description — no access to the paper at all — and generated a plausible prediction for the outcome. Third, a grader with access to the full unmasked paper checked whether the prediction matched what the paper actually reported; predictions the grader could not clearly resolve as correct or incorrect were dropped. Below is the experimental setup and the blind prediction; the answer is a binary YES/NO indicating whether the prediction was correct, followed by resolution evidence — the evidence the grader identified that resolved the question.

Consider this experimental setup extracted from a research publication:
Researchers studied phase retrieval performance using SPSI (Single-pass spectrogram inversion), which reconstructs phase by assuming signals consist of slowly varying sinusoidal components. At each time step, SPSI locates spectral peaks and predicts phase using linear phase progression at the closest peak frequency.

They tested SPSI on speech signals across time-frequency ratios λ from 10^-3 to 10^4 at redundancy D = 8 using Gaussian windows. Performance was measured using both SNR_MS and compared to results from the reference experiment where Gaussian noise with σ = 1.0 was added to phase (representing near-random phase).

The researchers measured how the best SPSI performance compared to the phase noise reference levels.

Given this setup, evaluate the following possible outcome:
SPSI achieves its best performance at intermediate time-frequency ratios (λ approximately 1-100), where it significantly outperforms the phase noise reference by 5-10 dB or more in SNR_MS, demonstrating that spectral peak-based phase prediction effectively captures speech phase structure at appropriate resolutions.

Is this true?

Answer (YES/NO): NO